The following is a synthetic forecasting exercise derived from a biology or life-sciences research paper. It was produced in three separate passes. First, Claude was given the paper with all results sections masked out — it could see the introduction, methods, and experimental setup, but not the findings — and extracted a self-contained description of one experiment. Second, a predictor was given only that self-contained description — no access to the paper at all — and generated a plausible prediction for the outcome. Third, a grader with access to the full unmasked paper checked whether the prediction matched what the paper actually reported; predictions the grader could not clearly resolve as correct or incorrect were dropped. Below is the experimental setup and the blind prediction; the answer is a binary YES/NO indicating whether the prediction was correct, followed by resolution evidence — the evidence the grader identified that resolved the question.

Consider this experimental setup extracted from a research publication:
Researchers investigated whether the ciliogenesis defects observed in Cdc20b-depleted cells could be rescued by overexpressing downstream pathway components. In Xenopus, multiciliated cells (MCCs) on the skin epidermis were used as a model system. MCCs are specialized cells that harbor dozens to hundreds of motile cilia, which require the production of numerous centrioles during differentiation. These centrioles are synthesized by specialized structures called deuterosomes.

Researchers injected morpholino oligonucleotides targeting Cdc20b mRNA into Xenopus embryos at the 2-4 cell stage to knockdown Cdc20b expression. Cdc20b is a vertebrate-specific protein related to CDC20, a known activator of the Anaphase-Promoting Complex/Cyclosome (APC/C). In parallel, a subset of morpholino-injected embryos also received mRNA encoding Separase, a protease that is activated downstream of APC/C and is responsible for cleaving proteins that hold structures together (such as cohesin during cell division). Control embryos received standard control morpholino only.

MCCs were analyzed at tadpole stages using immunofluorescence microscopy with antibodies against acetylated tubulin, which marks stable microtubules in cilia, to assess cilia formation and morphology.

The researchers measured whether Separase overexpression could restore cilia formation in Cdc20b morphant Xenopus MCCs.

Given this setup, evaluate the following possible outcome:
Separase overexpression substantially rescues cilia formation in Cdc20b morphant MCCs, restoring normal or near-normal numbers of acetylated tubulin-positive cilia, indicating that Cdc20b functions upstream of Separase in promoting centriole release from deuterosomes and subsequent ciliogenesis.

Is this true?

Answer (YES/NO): YES